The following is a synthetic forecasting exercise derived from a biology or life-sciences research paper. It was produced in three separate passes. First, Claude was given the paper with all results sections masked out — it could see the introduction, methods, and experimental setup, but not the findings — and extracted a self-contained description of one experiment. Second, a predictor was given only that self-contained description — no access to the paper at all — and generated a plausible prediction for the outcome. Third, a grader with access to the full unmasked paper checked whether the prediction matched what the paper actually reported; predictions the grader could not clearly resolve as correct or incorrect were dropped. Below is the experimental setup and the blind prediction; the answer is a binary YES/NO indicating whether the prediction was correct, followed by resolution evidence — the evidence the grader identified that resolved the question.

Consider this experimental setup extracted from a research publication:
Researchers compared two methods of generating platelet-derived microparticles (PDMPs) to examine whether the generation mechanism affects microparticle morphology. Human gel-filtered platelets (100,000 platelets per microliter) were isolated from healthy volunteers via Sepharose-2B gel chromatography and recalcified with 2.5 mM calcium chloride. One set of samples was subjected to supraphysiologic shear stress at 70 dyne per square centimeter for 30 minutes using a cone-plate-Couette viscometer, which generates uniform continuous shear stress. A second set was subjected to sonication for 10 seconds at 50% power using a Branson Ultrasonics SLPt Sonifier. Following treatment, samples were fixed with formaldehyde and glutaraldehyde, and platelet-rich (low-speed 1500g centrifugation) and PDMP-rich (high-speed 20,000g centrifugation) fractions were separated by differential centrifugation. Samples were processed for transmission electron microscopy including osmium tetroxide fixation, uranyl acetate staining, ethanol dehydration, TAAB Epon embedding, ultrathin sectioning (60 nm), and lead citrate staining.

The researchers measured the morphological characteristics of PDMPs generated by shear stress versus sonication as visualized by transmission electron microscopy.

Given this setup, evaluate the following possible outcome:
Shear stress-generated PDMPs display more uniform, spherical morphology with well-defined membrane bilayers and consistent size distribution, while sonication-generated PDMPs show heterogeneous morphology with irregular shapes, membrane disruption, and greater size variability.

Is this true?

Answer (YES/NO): NO